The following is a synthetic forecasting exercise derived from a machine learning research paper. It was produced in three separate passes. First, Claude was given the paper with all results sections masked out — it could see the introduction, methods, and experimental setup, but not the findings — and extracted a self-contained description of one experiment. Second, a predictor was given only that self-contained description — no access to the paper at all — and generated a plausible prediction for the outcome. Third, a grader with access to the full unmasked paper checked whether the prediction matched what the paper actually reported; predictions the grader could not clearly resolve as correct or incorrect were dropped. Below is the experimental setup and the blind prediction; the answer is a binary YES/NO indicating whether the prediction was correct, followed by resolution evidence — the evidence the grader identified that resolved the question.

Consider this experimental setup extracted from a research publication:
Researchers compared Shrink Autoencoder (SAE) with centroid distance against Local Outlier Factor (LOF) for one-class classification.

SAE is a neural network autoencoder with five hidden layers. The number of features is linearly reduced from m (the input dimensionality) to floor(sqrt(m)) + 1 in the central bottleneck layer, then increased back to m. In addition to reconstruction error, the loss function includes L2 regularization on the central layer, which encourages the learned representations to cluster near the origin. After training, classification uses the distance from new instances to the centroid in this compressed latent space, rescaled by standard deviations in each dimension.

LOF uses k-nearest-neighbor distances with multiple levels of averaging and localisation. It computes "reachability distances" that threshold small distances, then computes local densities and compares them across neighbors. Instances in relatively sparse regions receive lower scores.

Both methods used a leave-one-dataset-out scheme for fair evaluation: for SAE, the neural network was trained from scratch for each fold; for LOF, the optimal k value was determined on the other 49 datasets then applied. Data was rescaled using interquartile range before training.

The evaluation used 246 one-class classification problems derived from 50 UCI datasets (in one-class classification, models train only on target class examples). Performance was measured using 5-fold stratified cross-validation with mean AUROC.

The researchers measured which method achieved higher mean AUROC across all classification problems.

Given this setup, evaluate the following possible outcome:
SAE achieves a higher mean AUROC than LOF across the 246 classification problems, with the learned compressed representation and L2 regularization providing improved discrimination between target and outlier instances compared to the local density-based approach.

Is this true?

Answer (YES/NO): NO